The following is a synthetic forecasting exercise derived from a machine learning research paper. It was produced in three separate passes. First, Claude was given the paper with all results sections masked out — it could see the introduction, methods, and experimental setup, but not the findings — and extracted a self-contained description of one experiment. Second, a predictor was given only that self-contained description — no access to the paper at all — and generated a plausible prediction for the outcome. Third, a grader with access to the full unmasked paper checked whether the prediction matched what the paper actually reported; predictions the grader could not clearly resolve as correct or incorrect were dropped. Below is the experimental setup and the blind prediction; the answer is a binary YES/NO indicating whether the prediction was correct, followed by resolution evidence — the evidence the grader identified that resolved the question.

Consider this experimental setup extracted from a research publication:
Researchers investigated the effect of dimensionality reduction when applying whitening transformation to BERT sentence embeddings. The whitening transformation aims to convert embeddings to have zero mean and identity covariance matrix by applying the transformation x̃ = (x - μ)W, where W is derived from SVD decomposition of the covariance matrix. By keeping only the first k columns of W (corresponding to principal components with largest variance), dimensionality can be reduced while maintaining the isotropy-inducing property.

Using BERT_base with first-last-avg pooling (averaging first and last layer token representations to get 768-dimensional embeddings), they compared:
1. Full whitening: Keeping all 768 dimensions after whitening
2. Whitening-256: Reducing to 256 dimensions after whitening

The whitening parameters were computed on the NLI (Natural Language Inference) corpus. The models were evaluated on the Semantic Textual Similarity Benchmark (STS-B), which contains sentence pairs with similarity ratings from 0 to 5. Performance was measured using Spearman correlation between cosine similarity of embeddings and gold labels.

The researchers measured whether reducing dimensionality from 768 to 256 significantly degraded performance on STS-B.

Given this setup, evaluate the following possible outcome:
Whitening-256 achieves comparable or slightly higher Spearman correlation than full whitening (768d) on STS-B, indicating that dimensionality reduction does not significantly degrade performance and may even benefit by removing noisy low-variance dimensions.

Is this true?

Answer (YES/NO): NO